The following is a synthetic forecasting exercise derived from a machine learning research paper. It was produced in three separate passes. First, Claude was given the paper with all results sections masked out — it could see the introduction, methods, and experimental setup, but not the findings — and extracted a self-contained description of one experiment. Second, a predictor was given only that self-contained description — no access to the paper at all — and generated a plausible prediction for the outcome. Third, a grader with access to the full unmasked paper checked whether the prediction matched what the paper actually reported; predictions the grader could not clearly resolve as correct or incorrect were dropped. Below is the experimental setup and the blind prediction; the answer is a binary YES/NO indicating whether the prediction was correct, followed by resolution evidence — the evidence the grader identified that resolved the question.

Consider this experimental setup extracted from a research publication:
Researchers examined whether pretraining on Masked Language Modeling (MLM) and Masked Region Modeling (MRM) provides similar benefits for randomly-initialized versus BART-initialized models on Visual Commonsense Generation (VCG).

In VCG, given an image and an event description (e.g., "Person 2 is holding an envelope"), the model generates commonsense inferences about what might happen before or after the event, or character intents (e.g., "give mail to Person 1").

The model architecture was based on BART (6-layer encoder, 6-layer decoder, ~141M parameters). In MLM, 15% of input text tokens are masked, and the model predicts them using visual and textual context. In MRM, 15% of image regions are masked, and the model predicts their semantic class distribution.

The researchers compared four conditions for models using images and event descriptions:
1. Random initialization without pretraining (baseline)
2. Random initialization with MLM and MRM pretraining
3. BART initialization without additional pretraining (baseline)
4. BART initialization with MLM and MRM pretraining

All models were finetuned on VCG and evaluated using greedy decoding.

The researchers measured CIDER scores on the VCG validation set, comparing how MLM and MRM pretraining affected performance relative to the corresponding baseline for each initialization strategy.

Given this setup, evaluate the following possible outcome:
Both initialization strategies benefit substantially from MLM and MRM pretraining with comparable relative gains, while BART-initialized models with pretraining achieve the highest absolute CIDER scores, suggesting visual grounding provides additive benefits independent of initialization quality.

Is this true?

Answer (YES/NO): NO